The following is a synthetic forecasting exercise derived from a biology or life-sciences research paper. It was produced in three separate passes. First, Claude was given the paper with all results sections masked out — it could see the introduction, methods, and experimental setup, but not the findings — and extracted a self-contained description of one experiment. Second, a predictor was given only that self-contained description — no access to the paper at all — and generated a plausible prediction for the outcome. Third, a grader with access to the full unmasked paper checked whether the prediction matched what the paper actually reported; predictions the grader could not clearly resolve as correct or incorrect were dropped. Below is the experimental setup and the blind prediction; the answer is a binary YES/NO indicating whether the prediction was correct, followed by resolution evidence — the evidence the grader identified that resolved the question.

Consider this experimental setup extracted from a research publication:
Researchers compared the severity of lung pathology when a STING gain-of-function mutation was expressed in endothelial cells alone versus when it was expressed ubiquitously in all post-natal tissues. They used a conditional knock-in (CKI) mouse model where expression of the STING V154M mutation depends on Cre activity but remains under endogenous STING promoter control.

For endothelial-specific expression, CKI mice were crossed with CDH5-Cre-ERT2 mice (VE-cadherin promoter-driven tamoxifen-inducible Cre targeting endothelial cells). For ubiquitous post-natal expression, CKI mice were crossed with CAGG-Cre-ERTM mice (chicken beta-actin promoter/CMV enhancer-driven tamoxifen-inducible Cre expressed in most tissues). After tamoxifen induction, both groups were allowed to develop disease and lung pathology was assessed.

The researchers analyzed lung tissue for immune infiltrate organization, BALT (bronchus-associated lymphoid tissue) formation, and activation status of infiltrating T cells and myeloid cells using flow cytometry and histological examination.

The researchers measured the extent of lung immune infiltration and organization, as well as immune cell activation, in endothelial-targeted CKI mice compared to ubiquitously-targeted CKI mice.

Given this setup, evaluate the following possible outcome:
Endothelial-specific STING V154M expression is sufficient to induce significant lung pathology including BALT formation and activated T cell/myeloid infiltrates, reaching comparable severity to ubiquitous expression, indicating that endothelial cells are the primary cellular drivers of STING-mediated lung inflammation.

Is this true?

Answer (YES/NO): NO